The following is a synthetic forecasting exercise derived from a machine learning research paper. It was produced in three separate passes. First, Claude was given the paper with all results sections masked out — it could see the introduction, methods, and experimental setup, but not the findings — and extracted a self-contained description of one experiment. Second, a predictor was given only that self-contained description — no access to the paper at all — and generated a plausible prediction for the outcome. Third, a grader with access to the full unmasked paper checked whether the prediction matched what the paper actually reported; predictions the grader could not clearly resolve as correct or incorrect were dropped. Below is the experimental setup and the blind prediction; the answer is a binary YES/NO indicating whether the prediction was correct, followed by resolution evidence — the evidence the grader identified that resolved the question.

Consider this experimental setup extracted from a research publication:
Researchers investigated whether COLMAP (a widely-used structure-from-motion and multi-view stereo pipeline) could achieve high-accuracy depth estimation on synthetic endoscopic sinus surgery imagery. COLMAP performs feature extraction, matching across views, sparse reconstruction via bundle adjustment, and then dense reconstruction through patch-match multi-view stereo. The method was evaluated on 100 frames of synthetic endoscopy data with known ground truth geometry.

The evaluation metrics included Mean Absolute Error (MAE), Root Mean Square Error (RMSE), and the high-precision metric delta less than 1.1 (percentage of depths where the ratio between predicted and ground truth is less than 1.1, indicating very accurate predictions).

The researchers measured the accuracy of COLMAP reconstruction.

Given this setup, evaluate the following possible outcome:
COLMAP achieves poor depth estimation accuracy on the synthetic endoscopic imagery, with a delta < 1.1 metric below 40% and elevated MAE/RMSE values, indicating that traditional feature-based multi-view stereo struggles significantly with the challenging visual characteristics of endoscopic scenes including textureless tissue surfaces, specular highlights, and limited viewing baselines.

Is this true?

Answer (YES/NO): YES